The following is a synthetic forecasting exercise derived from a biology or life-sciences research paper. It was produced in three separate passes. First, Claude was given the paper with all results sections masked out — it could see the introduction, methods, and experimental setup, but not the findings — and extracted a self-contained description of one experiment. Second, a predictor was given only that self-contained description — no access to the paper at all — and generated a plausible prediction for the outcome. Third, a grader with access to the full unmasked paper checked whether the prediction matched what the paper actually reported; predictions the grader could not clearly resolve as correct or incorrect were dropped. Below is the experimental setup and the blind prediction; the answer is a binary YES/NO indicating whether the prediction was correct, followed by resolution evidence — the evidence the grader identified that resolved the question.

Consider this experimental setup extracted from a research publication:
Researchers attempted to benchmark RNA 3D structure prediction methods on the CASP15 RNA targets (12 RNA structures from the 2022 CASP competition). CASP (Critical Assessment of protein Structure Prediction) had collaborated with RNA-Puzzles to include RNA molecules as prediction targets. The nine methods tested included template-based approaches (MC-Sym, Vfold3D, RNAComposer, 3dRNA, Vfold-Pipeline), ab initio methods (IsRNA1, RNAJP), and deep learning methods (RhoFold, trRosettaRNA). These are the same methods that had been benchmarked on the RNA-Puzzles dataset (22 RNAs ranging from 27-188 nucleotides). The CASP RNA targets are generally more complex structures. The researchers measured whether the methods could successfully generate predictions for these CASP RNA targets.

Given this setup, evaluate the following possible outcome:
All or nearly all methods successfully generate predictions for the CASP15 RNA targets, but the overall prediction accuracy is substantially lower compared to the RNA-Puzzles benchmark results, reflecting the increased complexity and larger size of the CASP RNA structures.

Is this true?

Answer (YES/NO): NO